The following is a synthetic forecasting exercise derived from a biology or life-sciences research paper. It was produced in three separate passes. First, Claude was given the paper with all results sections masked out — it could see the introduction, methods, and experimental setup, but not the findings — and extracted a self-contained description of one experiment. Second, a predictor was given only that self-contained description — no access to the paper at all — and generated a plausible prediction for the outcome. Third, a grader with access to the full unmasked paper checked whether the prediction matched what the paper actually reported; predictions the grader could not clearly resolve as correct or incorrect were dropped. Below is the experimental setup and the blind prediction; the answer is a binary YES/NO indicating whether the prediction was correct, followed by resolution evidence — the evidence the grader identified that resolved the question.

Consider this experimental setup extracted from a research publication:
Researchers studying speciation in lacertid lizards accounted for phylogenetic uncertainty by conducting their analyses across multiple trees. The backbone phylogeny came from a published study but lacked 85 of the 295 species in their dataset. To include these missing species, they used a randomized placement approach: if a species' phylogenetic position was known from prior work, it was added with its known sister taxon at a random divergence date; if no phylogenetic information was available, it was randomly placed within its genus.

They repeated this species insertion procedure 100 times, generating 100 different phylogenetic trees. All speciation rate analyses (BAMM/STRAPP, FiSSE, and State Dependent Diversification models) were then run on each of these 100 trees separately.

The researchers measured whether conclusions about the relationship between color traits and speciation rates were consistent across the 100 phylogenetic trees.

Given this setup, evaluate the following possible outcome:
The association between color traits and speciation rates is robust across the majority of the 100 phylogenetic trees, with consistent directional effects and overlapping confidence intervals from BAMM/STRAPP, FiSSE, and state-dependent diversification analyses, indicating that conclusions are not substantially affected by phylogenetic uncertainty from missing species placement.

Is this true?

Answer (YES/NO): NO